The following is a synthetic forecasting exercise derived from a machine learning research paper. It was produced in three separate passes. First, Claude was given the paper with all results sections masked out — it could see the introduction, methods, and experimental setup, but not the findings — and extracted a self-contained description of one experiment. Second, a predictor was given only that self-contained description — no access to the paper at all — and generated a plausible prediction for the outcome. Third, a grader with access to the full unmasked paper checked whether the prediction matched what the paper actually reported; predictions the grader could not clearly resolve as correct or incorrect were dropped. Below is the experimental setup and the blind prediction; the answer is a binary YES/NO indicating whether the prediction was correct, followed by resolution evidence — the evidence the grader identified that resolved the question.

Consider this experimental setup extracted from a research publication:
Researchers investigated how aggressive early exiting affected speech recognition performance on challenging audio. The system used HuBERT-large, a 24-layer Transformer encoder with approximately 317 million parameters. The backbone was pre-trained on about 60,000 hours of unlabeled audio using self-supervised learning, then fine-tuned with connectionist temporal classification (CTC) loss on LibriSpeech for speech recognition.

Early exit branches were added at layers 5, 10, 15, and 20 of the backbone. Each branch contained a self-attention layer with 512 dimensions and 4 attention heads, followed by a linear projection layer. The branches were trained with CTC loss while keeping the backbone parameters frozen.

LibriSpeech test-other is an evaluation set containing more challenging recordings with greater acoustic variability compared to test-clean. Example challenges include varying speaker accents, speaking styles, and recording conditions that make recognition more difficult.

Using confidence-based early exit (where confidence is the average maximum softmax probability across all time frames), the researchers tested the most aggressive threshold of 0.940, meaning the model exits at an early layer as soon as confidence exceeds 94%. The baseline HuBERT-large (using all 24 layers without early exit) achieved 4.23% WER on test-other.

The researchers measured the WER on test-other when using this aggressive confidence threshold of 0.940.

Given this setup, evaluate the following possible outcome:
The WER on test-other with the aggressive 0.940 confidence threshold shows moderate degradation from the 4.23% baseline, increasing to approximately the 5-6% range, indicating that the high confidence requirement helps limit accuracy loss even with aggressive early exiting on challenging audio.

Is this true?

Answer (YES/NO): NO